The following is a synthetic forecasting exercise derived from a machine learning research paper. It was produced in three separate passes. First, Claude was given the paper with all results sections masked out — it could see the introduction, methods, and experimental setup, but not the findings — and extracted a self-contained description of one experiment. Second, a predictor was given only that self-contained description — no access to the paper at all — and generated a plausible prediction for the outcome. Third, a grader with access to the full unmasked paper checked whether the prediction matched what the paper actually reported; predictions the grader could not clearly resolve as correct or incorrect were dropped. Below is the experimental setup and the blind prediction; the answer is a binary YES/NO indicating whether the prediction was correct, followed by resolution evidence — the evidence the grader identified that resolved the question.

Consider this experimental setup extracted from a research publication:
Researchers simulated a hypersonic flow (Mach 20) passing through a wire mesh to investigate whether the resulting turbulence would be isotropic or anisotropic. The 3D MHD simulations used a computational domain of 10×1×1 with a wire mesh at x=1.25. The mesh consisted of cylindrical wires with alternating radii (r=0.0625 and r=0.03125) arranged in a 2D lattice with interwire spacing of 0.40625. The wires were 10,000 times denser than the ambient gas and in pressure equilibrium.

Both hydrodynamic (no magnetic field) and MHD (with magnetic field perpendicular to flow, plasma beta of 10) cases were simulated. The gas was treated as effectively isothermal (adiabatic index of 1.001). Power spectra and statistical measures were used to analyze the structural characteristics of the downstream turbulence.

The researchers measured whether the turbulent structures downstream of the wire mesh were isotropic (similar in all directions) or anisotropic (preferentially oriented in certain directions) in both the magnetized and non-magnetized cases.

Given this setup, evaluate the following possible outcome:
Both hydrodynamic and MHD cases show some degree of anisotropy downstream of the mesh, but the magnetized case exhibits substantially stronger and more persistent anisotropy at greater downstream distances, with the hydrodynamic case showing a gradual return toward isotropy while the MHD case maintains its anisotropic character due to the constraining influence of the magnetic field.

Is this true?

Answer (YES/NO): NO